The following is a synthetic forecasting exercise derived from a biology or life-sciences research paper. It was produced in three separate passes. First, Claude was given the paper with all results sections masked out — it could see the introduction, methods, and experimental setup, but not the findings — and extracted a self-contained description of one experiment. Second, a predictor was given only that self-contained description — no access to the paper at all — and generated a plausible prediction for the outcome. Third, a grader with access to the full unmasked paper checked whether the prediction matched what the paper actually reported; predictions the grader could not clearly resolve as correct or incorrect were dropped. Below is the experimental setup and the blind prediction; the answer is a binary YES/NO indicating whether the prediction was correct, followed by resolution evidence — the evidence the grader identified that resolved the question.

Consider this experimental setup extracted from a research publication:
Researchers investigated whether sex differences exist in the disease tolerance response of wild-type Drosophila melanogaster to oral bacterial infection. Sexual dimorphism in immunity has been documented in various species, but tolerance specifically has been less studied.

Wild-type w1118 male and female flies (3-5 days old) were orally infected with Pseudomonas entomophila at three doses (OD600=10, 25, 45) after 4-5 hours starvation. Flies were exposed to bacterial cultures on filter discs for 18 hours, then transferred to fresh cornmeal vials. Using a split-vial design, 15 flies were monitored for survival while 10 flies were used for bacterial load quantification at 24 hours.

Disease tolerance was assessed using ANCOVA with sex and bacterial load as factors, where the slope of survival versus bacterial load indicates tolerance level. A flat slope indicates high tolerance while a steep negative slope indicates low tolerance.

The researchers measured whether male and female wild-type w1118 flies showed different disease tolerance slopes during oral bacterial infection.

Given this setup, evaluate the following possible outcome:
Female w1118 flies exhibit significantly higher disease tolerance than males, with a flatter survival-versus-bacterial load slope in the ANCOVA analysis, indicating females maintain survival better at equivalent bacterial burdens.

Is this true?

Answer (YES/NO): NO